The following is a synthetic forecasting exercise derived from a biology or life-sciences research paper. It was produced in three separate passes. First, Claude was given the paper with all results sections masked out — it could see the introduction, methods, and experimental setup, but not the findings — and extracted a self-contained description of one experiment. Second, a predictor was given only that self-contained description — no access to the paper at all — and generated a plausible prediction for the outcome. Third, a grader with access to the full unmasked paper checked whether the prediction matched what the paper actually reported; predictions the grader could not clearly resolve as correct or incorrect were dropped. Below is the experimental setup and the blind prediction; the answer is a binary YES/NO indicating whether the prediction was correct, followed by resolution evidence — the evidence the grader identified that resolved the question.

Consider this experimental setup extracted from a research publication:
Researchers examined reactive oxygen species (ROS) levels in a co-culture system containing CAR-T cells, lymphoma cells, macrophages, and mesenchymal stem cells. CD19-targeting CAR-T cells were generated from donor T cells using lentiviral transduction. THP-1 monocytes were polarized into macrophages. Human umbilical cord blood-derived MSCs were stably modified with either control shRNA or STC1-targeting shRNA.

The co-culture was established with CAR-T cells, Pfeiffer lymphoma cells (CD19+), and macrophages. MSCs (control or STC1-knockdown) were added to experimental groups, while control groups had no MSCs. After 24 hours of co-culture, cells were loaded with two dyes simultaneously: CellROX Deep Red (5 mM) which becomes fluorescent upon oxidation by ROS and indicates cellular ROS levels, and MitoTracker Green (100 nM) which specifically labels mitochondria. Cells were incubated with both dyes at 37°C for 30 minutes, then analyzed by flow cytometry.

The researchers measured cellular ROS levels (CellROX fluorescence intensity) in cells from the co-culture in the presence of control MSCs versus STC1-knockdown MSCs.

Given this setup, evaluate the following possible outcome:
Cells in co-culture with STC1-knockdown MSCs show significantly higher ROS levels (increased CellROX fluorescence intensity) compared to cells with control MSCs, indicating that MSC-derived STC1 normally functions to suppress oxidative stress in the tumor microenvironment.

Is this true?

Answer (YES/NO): YES